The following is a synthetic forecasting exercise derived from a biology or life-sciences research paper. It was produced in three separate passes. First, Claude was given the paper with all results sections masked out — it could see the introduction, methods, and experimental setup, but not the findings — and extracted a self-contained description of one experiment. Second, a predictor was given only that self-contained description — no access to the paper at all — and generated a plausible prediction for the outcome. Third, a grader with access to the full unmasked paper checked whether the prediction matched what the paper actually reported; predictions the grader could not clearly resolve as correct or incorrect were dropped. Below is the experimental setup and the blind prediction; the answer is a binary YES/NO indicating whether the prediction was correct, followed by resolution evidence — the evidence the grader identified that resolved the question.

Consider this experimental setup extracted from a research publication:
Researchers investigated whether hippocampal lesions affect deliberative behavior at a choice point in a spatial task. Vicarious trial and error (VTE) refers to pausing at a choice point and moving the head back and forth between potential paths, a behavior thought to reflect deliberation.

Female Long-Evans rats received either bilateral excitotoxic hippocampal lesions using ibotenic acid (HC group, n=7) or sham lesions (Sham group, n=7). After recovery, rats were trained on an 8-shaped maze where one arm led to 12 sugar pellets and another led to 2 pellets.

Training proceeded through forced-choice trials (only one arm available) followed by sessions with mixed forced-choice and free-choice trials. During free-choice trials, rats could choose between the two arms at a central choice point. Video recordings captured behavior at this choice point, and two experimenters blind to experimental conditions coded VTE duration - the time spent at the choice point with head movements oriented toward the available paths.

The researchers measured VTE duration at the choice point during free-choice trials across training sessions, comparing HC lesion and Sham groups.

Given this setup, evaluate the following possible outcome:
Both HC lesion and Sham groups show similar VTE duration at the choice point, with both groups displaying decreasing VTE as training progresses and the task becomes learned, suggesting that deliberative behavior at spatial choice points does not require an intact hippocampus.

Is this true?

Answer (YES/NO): NO